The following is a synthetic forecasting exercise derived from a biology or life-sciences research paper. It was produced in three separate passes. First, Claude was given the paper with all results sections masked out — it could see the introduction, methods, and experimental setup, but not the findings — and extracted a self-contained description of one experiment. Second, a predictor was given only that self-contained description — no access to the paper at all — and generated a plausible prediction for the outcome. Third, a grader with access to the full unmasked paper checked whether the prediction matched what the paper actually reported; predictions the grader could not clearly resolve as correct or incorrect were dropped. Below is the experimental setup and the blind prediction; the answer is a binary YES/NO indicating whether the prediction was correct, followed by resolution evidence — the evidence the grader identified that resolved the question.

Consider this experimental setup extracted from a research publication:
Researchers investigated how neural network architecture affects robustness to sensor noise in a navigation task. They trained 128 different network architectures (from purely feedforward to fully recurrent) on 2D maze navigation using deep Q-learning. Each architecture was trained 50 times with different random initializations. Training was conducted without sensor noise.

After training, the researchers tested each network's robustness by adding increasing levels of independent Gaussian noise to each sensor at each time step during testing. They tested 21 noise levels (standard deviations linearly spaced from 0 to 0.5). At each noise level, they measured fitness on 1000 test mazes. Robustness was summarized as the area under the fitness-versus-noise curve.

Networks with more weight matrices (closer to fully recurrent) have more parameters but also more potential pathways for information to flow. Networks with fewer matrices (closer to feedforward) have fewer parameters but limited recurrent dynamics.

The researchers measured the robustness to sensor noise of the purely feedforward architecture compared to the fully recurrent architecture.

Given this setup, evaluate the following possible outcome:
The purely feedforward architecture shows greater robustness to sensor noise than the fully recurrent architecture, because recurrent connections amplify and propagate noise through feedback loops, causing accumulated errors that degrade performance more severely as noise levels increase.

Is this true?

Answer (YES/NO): NO